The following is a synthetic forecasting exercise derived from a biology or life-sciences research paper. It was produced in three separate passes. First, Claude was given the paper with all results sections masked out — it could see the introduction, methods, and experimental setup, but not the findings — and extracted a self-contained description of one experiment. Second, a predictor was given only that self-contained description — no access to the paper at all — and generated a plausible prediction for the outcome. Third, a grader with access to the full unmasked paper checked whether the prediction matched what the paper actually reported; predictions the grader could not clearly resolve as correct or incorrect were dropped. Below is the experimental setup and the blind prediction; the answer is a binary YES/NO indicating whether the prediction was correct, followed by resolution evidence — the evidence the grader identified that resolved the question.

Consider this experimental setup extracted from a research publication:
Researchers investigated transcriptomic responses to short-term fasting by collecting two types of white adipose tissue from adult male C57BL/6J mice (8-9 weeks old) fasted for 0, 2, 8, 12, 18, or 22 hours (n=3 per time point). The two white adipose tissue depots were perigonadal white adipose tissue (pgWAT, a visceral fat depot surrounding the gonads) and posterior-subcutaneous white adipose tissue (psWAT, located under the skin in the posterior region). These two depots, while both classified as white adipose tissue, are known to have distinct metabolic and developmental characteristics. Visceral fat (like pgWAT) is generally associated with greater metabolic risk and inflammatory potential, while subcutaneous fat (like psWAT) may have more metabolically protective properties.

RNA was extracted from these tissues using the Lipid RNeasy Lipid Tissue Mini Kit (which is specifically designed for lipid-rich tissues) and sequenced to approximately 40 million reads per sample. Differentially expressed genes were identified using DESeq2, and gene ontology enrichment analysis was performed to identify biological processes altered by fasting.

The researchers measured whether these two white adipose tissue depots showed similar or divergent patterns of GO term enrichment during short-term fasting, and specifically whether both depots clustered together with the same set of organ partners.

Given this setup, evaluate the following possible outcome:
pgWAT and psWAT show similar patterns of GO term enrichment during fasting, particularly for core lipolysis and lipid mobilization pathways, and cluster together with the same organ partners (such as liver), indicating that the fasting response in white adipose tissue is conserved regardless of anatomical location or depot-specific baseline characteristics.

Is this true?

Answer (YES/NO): NO